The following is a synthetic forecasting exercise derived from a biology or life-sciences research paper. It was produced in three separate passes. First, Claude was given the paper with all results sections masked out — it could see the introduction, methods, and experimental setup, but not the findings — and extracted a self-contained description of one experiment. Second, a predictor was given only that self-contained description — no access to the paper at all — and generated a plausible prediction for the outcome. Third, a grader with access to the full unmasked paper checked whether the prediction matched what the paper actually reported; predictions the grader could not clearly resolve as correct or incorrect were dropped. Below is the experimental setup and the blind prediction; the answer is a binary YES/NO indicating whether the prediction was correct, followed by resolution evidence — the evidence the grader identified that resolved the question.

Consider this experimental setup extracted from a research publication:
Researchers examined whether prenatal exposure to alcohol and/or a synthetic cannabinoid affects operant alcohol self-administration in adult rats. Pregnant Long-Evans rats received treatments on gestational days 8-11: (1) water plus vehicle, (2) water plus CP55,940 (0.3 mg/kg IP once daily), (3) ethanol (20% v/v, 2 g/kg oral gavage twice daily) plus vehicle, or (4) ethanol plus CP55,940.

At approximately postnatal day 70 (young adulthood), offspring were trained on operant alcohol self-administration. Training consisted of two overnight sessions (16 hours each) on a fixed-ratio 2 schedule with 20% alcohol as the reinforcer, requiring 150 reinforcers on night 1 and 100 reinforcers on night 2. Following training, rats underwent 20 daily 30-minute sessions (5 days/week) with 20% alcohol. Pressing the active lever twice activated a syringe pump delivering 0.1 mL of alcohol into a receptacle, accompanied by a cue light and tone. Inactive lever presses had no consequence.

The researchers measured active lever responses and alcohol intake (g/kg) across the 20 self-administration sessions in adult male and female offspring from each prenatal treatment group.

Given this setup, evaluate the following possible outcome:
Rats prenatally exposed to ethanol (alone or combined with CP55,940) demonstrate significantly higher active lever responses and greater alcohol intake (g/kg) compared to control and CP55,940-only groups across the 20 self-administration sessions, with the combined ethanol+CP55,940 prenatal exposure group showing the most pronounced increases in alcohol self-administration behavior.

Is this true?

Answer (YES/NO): NO